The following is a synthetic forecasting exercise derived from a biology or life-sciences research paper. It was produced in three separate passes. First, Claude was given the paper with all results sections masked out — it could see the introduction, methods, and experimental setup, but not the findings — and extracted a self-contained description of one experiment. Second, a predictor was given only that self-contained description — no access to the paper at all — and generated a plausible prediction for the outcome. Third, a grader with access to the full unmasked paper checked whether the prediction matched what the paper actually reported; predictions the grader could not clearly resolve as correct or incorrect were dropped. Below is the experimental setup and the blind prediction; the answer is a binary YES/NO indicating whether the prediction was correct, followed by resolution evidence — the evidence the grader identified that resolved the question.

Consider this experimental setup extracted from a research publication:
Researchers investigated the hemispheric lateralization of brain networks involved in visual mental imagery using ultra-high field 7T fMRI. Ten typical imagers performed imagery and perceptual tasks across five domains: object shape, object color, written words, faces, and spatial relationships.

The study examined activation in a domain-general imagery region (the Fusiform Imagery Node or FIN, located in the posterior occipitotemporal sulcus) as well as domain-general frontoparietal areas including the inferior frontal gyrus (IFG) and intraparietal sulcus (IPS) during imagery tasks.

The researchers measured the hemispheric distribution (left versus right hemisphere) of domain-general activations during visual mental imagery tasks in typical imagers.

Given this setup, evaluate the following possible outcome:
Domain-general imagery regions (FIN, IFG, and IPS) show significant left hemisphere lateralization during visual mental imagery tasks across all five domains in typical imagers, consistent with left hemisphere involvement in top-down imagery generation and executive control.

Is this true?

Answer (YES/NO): NO